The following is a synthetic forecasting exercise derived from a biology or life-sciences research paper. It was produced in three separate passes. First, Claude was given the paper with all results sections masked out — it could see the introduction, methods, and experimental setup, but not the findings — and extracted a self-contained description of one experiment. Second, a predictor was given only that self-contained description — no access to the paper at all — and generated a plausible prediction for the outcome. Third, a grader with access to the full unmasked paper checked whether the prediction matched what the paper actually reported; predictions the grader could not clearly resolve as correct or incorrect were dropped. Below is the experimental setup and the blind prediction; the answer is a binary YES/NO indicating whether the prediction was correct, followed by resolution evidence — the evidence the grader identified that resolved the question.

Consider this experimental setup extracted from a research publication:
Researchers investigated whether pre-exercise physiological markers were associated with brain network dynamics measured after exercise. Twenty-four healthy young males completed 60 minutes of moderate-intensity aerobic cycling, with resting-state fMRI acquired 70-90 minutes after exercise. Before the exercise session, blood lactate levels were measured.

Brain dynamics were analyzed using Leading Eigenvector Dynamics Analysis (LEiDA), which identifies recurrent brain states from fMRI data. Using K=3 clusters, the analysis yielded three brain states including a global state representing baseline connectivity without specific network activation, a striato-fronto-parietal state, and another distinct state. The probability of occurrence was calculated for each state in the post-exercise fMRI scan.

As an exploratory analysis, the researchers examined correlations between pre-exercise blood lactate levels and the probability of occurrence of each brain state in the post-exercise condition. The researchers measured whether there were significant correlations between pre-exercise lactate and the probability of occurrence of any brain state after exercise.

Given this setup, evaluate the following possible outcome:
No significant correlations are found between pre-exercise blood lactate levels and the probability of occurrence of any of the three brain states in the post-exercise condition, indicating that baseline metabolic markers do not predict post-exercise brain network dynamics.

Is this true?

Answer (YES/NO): NO